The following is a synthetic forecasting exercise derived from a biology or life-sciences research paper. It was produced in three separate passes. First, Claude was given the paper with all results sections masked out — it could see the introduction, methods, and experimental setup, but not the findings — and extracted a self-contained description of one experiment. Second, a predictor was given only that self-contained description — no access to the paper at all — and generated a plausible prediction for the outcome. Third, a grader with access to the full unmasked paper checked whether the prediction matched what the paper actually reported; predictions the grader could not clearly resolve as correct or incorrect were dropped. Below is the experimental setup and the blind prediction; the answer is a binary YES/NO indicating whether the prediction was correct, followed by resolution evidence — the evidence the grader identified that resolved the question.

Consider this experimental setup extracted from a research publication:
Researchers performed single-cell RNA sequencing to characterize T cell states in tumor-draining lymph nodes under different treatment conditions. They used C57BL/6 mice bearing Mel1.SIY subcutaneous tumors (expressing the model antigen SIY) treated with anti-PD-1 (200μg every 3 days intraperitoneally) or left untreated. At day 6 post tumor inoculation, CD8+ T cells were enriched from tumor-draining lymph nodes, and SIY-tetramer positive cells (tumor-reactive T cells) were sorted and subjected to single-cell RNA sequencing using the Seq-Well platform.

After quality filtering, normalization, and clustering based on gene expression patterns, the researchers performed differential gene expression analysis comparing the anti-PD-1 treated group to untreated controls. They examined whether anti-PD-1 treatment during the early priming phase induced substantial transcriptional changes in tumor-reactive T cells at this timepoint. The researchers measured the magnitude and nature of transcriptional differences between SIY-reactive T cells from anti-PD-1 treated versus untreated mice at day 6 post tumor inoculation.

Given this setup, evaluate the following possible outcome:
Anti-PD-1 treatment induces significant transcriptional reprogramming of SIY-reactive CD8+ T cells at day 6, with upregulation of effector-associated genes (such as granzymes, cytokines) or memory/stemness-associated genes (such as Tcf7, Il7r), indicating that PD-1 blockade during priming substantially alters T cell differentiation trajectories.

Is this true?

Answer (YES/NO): NO